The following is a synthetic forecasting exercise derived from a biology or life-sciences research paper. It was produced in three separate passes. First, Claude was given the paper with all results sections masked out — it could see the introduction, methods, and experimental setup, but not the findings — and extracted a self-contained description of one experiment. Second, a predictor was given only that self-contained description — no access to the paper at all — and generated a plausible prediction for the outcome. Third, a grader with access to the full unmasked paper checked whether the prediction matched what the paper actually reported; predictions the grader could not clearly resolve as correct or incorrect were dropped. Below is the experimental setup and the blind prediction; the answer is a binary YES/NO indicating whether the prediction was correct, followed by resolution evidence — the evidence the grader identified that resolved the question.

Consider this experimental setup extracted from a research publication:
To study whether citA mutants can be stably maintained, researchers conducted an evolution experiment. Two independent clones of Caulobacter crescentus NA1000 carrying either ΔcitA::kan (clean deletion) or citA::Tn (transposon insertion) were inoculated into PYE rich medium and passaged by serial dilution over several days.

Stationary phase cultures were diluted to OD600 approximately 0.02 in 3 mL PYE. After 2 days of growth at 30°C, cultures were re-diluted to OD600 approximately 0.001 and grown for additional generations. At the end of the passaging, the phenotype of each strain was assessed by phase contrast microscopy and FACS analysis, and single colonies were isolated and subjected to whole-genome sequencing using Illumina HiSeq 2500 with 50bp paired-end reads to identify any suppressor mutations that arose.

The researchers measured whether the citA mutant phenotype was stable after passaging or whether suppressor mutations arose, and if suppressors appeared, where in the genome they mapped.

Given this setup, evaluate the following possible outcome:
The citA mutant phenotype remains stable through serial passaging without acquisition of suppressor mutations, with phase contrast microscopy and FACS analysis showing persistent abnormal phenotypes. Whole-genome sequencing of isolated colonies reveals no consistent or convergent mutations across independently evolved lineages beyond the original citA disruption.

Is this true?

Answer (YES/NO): NO